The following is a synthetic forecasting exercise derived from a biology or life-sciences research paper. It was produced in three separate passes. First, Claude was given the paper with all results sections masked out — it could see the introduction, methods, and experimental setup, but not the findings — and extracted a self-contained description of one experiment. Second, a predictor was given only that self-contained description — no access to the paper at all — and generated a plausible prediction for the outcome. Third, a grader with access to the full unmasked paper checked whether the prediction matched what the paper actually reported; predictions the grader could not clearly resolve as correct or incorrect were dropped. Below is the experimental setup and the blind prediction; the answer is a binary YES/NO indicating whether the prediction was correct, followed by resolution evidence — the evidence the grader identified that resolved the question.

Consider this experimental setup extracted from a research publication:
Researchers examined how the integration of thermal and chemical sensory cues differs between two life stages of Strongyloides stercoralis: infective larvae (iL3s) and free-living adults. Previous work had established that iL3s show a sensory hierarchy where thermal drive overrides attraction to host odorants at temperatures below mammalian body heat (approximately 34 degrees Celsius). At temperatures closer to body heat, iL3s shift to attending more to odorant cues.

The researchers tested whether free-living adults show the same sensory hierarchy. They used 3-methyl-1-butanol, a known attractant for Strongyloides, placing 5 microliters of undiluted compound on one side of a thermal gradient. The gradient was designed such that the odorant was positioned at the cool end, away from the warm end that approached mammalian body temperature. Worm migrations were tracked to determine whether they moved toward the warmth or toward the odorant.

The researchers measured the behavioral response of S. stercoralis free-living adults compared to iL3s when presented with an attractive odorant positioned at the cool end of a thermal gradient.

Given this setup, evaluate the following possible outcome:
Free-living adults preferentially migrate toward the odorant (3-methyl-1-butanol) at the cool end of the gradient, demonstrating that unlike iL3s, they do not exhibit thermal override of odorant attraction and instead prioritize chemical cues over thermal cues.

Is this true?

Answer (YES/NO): NO